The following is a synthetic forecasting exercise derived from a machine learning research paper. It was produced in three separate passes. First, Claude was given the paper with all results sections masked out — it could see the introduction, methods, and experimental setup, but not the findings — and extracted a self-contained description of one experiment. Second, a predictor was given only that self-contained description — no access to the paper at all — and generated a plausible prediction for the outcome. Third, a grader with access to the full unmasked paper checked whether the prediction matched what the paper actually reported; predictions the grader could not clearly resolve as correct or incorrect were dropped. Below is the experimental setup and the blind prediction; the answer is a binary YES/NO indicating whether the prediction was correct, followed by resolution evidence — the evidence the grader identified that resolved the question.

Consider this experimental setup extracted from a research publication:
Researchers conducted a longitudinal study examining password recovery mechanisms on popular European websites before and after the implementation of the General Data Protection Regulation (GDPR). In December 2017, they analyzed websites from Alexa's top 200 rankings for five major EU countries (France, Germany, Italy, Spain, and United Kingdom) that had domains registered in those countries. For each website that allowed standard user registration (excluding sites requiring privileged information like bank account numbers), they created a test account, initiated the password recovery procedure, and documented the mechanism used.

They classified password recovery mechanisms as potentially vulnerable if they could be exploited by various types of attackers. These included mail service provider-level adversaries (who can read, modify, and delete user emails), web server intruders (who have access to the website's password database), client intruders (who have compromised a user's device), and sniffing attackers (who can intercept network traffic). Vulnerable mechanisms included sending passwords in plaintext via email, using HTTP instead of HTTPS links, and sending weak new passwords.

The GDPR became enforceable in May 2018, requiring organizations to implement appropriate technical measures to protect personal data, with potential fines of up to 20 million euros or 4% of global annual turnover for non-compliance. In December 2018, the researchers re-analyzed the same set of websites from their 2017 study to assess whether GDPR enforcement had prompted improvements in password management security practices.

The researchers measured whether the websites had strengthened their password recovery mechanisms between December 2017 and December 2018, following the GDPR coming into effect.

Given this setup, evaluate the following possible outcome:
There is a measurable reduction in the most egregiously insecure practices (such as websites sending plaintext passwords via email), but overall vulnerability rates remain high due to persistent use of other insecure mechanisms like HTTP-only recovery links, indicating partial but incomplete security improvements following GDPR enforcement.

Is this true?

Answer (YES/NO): NO